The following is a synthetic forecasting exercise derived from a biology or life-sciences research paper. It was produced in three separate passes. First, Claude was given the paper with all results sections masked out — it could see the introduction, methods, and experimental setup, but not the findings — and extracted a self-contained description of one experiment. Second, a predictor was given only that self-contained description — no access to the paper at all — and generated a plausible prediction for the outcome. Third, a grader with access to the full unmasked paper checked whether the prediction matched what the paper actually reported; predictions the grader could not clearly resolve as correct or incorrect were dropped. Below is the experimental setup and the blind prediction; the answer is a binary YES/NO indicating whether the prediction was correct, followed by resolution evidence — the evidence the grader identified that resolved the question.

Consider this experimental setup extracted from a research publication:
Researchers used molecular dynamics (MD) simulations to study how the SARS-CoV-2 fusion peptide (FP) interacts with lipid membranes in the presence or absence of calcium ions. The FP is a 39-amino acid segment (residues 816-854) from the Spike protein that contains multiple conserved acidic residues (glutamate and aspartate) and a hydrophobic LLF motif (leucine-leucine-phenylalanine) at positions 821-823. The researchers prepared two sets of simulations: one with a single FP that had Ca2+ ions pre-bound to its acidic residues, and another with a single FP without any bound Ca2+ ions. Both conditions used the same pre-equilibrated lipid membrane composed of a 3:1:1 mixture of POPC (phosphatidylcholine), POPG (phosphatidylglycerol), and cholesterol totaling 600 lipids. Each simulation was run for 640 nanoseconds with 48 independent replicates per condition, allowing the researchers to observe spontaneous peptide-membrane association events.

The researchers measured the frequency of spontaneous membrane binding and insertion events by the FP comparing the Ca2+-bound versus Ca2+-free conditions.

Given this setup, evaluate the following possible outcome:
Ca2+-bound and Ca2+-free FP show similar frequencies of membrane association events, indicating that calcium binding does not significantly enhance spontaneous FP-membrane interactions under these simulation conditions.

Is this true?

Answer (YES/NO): NO